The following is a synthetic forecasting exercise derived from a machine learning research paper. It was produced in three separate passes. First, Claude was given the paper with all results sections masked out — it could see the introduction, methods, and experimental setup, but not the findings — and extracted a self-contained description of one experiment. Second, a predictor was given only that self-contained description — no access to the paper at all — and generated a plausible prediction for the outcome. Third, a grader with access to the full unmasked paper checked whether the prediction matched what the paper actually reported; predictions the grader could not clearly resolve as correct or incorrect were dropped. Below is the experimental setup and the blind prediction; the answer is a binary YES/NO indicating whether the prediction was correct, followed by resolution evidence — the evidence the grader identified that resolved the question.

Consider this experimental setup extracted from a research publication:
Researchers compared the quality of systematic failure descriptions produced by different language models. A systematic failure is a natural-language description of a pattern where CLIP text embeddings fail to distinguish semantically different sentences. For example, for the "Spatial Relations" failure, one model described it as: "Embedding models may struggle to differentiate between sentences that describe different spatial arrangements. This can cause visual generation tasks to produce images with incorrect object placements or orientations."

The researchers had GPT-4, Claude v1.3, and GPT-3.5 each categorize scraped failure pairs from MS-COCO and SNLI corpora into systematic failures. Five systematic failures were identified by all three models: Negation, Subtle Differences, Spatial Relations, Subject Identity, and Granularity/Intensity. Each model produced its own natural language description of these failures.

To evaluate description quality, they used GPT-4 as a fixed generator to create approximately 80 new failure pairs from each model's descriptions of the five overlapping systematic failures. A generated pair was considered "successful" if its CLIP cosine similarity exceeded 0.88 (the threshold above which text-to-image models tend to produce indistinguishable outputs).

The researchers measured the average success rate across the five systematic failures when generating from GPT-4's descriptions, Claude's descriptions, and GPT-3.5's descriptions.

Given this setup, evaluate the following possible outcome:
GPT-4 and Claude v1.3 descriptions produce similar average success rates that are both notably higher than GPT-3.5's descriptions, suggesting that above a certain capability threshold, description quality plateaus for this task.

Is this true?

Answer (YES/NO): YES